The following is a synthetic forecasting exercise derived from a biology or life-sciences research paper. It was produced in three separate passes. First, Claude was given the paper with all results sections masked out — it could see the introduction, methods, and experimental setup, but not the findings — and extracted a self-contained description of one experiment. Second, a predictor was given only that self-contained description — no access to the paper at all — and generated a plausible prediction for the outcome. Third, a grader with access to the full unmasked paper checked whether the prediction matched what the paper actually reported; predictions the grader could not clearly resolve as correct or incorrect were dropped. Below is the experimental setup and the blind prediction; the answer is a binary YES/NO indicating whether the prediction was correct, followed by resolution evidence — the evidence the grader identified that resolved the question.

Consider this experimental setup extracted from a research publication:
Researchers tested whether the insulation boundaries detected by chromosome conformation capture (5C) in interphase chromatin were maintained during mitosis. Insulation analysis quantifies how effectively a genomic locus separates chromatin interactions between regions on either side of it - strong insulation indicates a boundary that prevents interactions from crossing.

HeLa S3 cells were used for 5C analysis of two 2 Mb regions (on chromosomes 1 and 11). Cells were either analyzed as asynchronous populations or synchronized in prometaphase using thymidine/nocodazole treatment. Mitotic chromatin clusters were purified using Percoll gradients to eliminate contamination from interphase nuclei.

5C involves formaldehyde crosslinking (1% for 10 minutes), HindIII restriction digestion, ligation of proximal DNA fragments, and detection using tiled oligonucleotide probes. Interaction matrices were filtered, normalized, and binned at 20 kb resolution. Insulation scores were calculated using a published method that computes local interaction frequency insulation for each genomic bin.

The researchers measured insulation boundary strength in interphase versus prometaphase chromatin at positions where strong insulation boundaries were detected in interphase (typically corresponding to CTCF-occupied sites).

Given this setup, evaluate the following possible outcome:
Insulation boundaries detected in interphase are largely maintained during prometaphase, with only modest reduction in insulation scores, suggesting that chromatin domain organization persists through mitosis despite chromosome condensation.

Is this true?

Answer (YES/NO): NO